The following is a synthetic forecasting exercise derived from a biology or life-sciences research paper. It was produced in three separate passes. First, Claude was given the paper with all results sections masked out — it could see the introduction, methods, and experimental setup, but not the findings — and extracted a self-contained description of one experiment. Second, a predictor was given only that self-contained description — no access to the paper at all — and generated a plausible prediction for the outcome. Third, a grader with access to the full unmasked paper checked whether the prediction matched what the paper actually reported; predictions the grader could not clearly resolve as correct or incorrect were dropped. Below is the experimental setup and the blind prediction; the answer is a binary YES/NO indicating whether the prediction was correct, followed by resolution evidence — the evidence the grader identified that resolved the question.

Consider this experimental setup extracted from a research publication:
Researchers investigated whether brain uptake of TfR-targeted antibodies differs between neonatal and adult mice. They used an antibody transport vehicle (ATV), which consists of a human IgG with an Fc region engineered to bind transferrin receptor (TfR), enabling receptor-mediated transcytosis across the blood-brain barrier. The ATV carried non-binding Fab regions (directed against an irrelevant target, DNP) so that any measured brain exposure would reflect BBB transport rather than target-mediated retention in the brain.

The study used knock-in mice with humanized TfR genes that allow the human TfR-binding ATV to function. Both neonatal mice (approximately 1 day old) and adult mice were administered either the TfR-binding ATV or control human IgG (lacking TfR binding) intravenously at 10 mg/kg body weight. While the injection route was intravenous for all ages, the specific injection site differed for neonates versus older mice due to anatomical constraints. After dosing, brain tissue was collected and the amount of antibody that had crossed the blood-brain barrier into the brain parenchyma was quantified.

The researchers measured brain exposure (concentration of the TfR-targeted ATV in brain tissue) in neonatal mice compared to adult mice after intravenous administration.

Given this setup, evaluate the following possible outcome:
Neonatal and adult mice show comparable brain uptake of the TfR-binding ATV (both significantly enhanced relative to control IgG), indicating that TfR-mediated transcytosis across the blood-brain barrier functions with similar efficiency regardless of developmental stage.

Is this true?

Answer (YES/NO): NO